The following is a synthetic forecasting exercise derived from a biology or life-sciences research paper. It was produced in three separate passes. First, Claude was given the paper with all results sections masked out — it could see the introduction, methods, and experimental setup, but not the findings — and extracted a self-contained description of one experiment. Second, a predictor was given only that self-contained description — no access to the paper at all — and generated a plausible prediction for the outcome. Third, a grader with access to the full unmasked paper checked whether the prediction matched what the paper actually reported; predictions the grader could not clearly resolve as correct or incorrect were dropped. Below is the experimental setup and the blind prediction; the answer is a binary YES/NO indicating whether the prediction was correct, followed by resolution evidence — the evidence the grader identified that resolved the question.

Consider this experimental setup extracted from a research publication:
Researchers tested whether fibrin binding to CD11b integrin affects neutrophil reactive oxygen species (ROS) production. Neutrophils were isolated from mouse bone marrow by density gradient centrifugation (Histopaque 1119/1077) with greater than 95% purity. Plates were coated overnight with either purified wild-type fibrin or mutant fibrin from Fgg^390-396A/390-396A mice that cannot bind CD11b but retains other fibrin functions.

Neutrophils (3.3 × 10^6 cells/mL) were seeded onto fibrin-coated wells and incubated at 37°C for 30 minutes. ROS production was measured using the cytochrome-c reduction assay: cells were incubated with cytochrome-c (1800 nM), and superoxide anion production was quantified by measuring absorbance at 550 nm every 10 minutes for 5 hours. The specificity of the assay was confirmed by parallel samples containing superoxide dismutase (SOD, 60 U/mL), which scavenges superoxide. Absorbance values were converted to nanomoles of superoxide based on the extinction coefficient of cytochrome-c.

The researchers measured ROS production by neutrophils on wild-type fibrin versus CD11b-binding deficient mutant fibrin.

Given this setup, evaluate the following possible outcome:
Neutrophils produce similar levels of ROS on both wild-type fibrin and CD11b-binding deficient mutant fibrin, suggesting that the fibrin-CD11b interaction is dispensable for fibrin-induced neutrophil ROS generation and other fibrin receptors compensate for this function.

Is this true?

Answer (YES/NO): NO